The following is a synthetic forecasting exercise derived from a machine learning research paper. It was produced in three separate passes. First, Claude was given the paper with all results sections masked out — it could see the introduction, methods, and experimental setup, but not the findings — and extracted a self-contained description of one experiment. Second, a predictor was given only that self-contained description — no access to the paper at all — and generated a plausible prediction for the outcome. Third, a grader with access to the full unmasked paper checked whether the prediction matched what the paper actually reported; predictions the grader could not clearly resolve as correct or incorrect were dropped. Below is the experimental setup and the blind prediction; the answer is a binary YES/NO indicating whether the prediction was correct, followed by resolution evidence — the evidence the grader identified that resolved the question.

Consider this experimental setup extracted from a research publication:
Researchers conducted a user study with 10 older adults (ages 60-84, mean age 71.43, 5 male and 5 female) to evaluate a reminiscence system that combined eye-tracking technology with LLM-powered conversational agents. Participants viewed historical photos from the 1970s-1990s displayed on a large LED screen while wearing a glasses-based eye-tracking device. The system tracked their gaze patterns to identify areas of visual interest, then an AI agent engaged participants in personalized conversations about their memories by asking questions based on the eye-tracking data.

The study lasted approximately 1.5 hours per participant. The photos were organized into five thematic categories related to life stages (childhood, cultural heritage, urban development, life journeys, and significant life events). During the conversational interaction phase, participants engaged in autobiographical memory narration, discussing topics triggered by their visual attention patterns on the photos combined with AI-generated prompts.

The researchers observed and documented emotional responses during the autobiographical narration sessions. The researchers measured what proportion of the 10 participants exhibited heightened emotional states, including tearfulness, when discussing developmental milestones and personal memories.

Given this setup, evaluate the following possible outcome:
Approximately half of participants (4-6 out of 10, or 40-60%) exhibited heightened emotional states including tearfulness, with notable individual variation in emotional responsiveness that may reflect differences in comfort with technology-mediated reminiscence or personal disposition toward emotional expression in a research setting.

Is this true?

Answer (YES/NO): YES